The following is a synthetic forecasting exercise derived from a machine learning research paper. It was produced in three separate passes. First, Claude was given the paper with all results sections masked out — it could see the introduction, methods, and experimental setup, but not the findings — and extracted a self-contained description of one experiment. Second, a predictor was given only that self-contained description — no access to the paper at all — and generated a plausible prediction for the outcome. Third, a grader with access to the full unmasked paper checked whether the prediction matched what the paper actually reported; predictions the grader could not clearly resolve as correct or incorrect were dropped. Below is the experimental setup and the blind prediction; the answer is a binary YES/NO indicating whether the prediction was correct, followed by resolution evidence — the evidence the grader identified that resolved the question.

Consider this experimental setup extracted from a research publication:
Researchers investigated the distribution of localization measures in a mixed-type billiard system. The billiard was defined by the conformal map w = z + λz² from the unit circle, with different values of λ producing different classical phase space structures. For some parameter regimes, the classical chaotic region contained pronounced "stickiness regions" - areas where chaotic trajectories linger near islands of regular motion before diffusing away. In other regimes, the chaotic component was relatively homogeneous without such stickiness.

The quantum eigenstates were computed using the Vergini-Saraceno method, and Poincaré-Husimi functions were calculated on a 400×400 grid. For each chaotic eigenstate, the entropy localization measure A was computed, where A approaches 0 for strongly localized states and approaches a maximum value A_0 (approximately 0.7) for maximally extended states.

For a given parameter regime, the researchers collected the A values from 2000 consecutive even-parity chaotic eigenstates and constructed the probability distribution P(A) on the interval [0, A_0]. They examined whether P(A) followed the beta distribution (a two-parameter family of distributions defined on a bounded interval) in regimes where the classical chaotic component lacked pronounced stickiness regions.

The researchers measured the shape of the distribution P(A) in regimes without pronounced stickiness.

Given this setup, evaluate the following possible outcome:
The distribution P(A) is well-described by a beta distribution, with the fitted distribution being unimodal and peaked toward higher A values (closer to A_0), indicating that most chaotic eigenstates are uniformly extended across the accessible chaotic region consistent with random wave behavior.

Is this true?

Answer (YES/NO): YES